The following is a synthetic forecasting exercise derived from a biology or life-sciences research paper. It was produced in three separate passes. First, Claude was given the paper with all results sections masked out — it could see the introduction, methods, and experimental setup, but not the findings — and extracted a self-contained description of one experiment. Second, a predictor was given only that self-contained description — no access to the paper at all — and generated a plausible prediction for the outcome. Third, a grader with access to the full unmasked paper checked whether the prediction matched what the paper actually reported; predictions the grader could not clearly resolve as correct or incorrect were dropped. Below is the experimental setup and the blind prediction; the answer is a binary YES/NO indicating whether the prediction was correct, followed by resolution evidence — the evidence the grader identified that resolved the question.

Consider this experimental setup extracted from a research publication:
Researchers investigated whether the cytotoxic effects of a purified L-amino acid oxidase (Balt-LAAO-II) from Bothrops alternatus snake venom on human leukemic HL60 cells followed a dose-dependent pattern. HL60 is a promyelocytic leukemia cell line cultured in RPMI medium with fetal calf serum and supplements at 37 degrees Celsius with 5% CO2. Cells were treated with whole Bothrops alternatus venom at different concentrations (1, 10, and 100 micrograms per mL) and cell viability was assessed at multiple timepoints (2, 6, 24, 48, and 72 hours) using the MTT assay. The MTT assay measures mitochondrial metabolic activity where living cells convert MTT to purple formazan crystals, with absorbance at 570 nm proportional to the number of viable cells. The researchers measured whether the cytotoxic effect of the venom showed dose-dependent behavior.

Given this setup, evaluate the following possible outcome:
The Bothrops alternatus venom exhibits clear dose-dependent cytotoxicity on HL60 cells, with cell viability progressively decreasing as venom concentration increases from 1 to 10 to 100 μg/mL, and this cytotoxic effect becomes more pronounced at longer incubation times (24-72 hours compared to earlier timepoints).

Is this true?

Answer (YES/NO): YES